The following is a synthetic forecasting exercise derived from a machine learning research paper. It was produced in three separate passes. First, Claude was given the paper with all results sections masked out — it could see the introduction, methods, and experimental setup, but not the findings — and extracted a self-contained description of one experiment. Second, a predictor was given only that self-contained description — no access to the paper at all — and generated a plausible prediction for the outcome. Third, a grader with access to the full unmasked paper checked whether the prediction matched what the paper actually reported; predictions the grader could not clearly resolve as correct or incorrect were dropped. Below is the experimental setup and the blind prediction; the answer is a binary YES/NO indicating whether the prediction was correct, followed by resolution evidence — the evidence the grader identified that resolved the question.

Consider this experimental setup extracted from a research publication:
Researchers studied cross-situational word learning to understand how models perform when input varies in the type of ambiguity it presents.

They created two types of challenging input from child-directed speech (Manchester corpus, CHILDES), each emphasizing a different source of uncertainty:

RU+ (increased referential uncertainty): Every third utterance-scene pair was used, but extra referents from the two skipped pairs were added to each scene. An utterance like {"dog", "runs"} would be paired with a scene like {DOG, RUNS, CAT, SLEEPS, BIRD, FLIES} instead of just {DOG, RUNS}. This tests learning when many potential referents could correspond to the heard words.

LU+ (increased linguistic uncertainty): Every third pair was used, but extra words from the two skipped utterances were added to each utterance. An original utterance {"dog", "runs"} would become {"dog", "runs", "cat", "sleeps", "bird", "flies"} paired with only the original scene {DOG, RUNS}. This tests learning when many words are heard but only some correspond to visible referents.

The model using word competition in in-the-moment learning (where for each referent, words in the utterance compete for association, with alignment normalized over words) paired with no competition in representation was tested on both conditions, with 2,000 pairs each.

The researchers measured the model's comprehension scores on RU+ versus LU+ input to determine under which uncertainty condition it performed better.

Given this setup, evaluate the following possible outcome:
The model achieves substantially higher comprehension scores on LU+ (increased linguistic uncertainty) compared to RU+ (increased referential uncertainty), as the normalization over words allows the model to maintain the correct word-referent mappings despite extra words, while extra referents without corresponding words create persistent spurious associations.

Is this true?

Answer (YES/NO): NO